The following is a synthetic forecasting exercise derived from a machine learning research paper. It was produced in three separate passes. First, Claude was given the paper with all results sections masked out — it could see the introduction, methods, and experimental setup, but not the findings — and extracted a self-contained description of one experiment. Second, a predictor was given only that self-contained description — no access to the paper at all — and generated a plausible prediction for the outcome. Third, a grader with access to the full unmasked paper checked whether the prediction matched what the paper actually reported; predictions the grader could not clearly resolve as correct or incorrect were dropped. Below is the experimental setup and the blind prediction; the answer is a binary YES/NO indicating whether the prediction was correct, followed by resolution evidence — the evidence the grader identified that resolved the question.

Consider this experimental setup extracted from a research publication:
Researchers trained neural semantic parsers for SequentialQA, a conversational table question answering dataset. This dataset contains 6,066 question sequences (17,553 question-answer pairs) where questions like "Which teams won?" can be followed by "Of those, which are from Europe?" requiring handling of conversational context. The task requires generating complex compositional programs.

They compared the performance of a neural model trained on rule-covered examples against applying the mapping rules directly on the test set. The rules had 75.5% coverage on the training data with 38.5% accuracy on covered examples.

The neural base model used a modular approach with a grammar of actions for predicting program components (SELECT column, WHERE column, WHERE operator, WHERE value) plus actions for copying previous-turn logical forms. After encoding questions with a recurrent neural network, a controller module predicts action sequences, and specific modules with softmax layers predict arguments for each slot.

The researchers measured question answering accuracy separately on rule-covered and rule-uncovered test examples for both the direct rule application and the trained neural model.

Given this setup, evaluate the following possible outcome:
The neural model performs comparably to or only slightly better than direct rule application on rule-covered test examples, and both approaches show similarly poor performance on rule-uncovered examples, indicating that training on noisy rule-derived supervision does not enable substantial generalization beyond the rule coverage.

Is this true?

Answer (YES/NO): NO